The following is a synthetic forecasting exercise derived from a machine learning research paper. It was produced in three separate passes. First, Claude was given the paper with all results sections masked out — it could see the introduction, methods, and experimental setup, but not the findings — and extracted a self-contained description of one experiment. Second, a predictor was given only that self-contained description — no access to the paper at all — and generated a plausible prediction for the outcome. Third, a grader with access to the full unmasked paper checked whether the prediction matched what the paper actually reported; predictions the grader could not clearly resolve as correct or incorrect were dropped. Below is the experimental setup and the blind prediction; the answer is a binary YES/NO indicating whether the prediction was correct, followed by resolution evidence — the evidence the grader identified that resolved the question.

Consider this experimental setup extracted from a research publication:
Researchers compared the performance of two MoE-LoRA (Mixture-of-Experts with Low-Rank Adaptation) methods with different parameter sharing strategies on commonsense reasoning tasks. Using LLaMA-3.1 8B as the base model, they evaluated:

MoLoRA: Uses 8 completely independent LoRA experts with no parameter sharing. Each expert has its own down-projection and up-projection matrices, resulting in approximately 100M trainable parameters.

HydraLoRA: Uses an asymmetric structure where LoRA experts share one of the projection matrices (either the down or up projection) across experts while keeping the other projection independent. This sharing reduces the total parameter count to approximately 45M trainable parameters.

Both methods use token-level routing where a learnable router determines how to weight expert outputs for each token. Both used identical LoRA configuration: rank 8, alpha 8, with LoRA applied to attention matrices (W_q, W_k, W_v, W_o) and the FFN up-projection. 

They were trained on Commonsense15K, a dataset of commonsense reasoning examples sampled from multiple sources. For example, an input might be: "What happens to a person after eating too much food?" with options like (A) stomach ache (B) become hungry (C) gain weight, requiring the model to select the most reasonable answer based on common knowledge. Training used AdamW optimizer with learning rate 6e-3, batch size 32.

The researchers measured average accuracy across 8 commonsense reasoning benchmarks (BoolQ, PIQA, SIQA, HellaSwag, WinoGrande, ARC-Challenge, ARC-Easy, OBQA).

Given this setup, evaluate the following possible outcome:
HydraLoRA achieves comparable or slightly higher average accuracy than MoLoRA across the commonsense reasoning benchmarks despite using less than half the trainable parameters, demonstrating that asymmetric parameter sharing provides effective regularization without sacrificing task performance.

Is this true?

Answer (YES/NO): NO